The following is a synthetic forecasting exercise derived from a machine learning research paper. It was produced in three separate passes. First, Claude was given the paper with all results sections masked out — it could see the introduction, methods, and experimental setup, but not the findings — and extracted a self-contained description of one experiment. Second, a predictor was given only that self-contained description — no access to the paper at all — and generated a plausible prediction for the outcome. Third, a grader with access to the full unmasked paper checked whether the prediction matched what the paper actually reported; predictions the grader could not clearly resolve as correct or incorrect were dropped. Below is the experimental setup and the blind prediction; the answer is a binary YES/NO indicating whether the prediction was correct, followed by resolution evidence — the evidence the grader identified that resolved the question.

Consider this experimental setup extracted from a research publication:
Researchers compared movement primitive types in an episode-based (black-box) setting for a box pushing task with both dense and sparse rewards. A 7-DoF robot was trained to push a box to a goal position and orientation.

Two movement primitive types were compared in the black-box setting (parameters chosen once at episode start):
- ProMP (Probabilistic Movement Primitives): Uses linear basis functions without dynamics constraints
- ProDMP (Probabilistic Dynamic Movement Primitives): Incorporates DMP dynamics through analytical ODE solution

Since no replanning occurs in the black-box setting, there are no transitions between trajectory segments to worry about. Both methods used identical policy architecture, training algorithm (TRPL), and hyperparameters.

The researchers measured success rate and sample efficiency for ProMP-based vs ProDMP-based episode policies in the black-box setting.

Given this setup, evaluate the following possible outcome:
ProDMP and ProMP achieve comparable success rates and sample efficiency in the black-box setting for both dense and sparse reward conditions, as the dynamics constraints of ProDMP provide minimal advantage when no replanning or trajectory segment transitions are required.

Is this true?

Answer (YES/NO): YES